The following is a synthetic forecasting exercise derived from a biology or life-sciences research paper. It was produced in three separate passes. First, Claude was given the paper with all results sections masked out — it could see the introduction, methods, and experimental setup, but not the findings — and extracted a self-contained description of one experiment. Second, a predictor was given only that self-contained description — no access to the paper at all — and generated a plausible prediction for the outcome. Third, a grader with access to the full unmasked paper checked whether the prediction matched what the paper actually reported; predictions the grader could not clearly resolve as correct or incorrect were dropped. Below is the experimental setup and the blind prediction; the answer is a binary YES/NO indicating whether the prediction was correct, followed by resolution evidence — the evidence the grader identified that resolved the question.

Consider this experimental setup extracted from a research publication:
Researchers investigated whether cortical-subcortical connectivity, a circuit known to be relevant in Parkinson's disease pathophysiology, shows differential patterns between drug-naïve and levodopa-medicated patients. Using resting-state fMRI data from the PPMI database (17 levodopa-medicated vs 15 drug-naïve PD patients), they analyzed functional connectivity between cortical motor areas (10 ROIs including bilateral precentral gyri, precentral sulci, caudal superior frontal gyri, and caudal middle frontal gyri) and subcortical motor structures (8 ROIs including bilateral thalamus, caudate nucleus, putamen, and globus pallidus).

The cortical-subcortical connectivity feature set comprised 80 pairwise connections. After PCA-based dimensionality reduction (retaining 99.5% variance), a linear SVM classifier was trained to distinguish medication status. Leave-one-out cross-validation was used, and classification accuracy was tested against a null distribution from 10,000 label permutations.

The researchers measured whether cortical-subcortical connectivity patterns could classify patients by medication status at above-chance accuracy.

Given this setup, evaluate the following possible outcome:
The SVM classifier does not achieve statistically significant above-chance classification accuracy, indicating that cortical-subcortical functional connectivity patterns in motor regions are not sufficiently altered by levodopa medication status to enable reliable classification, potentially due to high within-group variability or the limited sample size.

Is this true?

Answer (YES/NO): YES